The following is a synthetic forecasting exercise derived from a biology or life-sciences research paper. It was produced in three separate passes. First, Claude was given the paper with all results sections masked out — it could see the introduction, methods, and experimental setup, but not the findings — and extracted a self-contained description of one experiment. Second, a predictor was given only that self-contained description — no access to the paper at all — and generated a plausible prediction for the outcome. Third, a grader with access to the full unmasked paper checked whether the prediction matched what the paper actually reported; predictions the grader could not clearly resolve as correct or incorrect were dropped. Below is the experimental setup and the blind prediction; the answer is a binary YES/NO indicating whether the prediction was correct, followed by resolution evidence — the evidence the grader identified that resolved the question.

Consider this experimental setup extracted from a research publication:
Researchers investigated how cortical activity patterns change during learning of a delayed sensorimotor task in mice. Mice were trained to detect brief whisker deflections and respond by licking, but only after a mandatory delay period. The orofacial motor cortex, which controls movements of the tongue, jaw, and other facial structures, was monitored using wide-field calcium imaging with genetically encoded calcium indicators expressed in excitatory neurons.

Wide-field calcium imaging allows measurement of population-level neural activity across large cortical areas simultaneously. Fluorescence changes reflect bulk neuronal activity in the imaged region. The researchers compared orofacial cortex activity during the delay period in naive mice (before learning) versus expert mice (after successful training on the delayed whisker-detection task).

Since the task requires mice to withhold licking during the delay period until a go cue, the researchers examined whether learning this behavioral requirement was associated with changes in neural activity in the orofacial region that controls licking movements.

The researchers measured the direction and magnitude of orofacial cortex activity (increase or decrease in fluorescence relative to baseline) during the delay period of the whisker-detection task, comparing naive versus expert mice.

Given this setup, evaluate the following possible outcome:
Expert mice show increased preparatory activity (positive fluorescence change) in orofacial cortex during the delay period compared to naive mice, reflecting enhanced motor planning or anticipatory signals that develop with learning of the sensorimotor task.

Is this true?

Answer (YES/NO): NO